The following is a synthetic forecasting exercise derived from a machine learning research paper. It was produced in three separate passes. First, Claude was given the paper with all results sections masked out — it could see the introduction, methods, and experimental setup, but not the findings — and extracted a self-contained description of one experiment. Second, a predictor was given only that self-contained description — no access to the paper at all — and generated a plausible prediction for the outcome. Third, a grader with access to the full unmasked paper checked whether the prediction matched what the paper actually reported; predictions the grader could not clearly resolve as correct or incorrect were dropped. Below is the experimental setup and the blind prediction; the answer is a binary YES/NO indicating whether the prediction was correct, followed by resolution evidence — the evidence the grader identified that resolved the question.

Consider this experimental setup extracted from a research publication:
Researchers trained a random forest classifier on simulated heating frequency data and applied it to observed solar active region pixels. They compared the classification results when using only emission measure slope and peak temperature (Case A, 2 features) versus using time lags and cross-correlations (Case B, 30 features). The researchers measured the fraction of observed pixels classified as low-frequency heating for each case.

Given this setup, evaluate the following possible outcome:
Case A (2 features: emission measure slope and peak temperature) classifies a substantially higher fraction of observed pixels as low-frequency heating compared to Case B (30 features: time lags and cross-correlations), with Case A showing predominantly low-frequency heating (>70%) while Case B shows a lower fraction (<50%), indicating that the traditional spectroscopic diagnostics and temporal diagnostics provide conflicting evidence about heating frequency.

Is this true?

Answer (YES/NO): NO